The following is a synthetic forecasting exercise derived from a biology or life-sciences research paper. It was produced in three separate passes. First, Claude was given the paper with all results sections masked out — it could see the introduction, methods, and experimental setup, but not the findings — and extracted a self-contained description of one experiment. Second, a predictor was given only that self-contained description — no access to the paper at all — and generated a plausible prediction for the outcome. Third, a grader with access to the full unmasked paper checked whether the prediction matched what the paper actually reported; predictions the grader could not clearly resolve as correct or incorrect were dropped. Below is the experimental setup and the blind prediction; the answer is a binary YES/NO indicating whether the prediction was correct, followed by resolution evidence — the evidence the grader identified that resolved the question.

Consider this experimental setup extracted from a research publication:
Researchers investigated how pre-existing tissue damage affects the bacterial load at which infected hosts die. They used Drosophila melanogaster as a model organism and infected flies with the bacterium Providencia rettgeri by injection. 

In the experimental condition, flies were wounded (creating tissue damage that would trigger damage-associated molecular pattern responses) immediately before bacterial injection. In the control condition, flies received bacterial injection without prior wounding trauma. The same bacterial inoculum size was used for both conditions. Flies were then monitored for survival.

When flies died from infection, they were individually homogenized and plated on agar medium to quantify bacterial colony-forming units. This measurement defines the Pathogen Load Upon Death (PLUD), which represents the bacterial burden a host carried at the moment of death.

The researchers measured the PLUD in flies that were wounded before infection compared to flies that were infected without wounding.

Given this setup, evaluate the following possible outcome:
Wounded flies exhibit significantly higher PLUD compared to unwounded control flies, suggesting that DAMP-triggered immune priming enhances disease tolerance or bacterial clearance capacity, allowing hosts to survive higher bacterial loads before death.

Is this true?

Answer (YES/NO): YES